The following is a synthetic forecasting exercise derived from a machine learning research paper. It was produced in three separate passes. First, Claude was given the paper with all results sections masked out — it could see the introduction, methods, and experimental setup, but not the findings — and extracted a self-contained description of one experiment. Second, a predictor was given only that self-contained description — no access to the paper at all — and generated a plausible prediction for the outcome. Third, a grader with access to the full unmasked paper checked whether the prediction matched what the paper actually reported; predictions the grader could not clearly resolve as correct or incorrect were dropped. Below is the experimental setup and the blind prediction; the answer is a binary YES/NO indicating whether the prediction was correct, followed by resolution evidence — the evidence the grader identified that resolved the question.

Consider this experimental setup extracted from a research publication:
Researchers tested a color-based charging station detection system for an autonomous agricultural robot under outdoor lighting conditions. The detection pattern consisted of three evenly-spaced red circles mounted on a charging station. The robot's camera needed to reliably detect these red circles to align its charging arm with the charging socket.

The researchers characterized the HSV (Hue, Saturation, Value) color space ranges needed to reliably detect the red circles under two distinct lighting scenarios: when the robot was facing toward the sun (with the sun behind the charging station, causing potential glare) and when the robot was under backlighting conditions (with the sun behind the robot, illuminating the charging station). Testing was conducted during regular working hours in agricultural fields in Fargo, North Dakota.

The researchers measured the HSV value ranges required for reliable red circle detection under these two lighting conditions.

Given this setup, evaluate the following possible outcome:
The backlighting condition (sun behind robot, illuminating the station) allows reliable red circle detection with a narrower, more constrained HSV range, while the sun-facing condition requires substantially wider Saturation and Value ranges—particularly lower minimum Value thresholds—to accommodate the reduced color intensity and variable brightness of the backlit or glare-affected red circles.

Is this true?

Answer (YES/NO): NO